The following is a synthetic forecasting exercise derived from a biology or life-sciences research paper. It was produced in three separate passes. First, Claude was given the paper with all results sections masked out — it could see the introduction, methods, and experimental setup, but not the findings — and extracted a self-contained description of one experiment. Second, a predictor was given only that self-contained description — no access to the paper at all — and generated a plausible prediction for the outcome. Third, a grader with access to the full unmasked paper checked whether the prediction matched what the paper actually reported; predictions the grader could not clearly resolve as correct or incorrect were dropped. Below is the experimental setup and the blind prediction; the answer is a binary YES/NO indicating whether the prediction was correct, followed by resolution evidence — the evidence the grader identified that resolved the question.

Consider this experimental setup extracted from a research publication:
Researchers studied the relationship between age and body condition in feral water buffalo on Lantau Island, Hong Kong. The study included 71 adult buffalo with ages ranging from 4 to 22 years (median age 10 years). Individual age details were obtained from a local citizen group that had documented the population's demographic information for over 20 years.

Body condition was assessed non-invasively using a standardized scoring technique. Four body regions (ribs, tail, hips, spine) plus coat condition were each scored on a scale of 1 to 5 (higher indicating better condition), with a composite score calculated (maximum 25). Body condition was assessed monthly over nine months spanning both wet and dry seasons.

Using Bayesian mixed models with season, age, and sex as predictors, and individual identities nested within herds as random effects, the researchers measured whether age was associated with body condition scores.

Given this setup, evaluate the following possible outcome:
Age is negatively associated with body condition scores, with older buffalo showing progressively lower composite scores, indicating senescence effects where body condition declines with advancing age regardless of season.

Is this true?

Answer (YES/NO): YES